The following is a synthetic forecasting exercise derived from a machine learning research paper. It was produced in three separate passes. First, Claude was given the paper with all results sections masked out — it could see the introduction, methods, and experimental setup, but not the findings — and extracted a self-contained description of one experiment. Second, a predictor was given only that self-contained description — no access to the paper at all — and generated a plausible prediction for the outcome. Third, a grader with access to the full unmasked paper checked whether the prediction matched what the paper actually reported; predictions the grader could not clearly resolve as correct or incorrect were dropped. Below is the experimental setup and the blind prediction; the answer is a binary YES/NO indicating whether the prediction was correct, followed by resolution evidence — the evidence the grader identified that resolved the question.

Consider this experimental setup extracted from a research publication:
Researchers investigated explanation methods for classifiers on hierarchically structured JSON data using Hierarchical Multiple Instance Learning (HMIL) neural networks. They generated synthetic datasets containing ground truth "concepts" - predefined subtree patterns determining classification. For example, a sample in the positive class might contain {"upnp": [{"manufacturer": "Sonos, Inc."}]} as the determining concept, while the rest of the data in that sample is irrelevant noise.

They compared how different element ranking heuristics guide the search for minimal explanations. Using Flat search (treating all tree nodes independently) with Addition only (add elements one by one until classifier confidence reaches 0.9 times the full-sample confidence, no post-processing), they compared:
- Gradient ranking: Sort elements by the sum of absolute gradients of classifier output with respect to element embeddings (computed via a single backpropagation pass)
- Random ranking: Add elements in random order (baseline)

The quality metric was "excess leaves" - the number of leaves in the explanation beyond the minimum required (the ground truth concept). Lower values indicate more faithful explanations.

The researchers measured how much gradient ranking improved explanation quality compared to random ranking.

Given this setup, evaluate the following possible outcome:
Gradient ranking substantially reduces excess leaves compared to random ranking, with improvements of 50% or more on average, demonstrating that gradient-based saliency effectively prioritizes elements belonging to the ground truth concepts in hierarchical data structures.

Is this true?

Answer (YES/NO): YES